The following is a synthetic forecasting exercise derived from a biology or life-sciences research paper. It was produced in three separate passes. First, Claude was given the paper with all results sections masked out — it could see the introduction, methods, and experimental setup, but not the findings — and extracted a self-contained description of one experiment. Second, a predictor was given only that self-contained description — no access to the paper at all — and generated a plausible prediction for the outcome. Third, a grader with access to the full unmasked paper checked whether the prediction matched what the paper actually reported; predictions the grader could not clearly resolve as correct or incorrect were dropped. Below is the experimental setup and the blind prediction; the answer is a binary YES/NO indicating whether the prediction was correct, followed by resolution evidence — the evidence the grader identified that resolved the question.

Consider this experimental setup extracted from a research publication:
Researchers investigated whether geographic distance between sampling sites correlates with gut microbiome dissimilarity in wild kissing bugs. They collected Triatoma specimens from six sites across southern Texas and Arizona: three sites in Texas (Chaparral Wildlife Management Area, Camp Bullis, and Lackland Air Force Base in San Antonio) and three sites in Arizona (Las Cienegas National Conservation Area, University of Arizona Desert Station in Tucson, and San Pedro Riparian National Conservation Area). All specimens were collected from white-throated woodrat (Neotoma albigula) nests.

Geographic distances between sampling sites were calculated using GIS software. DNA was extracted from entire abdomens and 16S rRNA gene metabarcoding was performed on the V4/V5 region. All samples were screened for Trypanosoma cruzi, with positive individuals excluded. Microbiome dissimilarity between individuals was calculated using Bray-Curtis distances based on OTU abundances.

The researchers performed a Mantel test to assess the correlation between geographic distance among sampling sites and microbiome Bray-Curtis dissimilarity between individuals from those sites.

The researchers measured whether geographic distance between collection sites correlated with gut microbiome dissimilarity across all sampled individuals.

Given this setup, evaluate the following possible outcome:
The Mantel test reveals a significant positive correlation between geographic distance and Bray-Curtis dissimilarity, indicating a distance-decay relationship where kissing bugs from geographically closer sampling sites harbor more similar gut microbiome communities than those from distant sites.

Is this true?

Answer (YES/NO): YES